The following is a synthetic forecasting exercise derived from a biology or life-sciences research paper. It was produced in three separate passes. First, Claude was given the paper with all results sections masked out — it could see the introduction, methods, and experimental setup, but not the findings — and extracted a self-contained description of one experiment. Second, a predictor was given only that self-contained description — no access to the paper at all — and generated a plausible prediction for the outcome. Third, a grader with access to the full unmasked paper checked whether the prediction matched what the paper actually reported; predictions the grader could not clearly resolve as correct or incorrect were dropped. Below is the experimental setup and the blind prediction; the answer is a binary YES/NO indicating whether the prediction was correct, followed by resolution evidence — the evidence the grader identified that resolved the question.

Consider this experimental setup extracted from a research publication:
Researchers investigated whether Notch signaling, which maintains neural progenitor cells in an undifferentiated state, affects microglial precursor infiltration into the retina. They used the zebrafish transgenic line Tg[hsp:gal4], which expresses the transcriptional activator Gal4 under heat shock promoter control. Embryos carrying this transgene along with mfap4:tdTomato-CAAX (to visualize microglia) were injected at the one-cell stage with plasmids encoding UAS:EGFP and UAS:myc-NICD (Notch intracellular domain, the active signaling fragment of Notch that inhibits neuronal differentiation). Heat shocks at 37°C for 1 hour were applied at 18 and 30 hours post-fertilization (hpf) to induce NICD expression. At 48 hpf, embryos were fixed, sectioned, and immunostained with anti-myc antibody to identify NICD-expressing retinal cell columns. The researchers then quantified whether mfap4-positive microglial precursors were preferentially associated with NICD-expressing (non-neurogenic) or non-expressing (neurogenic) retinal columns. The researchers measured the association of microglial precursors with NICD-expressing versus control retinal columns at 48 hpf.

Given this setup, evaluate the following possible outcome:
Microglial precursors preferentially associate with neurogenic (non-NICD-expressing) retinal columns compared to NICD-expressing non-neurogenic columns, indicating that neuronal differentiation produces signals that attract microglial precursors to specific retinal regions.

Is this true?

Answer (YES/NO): YES